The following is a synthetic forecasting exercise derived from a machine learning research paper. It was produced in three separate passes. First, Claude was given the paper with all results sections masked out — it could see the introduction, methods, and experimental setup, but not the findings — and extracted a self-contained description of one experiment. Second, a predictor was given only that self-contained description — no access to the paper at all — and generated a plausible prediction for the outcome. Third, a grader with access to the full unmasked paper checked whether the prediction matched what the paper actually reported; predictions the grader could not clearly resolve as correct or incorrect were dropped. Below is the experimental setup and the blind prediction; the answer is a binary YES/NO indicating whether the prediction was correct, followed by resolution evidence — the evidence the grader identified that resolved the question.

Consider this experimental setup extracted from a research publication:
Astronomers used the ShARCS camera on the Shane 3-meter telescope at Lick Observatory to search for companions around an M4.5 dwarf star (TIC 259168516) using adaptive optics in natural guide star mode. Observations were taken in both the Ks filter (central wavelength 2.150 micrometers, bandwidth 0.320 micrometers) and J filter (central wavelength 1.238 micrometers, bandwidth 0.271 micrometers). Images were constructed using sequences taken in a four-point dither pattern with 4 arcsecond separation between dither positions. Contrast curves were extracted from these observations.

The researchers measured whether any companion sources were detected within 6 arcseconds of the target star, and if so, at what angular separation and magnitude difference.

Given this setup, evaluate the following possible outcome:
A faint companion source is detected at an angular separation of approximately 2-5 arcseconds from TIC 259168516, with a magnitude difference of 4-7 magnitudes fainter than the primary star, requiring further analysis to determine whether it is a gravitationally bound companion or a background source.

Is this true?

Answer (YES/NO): NO